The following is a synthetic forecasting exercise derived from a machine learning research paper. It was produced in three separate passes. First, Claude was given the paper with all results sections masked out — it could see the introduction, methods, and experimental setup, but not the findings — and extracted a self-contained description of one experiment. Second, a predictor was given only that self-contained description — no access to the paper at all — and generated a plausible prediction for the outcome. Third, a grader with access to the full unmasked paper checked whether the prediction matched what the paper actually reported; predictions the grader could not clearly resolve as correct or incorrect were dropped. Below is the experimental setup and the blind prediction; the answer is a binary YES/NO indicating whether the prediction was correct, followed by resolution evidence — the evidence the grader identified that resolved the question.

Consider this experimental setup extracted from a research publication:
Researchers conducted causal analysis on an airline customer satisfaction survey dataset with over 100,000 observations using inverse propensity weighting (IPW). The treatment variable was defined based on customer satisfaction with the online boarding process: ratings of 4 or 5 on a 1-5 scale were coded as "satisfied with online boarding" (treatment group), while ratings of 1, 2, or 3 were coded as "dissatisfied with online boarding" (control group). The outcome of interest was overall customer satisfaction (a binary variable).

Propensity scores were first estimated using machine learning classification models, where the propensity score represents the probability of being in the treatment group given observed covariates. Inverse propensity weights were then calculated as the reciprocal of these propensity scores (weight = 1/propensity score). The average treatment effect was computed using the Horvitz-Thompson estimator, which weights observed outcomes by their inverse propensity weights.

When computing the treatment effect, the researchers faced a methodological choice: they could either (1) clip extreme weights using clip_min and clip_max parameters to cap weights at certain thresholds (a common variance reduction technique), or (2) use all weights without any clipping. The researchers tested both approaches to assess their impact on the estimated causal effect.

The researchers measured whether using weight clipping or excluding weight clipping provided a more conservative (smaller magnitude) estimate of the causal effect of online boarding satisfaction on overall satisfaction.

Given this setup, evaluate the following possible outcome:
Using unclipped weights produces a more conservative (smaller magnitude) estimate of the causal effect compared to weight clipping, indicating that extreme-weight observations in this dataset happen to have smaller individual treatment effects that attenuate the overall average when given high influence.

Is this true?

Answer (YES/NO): YES